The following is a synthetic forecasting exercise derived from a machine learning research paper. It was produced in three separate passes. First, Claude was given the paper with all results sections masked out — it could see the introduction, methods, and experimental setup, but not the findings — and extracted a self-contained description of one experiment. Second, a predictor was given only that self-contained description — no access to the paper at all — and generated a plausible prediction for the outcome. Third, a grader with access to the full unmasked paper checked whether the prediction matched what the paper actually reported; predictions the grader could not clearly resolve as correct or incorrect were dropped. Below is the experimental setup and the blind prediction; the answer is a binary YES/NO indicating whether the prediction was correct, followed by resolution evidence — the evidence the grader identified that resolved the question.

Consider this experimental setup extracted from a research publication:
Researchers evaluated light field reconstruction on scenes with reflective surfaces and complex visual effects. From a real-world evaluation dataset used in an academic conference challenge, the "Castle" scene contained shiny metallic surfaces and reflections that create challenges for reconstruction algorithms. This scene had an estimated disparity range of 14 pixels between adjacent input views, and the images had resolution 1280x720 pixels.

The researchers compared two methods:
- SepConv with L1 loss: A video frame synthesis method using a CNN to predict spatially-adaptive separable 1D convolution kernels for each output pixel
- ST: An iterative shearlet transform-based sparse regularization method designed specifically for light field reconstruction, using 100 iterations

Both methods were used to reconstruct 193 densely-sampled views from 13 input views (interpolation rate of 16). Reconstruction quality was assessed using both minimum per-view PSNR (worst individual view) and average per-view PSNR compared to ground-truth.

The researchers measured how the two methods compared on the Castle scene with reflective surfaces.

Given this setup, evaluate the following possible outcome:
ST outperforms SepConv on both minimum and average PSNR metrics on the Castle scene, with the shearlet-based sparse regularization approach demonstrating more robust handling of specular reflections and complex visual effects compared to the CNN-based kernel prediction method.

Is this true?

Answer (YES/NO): NO